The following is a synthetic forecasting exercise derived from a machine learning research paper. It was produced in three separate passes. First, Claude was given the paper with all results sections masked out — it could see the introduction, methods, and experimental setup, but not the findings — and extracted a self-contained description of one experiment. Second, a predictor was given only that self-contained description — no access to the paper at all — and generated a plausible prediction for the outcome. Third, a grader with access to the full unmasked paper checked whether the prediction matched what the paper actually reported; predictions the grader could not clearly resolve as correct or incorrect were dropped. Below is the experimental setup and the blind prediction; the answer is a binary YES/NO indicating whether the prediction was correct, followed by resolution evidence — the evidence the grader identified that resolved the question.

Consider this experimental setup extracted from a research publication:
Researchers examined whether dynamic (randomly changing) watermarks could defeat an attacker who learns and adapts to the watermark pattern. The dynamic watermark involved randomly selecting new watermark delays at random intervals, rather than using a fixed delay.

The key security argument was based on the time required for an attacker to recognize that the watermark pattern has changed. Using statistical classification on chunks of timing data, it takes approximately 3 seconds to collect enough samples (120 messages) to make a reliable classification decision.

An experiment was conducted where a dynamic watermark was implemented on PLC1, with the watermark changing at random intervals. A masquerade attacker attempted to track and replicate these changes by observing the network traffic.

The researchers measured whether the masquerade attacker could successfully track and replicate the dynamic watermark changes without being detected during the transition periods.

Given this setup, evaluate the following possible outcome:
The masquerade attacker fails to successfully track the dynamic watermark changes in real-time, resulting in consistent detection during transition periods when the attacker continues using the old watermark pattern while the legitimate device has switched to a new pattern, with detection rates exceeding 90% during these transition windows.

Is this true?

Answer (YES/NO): NO